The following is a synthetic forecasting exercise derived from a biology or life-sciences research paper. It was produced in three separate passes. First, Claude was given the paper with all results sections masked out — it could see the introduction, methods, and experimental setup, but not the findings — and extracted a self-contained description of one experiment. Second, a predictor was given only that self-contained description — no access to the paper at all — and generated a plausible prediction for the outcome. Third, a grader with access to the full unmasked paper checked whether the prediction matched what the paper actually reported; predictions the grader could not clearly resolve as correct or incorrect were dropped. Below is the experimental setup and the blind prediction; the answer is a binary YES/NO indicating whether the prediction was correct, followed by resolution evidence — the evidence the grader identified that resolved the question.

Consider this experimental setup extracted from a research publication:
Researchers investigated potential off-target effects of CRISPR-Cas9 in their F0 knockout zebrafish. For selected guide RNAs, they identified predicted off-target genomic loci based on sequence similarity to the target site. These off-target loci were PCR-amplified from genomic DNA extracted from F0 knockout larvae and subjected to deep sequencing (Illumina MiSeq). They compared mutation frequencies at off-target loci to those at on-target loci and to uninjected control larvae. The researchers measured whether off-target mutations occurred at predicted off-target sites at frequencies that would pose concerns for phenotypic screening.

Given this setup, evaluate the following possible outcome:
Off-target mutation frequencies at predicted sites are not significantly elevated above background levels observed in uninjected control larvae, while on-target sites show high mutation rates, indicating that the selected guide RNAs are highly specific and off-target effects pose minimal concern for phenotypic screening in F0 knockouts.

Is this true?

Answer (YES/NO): NO